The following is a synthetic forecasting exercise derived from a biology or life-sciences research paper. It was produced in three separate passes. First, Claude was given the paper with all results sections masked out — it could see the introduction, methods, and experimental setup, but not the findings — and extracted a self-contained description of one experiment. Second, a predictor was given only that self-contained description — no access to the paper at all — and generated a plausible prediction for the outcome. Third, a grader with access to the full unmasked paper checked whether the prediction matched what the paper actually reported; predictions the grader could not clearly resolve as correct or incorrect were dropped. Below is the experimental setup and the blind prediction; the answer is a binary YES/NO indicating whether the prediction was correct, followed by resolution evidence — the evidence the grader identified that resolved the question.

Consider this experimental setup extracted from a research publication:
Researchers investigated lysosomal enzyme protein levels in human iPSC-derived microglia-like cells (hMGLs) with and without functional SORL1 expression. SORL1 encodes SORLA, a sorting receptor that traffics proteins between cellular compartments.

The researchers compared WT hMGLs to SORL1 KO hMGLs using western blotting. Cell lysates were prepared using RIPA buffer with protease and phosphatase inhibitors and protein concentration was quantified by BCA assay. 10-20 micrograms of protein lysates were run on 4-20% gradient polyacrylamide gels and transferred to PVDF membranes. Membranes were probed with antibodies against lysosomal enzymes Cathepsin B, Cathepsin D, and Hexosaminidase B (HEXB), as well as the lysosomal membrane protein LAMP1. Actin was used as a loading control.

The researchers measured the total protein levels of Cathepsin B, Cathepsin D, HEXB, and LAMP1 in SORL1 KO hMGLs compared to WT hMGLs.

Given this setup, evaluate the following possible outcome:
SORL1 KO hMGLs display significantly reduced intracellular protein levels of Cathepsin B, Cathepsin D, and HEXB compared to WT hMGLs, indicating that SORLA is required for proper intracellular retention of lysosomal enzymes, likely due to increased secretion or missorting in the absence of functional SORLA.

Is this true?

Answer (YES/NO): NO